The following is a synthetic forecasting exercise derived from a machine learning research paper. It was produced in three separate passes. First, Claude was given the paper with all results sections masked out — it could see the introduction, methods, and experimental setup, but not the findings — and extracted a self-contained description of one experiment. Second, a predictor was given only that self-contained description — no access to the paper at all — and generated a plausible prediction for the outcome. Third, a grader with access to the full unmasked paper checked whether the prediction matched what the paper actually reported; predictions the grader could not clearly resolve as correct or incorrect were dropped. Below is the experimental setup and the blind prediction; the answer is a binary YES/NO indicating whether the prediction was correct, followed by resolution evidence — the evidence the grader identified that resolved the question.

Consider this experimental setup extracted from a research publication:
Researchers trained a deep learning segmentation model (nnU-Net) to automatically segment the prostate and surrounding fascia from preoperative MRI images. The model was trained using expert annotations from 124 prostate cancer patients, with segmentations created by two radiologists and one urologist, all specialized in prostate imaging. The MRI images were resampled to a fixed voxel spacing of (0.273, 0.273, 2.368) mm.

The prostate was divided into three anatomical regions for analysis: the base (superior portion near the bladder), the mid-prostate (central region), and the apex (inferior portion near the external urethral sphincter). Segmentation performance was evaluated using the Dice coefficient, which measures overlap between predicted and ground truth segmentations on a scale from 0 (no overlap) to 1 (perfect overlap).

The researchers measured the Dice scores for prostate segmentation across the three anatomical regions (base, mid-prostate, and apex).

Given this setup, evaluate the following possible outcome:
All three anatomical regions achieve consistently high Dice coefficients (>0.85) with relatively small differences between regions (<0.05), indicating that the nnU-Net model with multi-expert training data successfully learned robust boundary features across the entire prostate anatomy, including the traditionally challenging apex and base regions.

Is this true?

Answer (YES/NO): NO